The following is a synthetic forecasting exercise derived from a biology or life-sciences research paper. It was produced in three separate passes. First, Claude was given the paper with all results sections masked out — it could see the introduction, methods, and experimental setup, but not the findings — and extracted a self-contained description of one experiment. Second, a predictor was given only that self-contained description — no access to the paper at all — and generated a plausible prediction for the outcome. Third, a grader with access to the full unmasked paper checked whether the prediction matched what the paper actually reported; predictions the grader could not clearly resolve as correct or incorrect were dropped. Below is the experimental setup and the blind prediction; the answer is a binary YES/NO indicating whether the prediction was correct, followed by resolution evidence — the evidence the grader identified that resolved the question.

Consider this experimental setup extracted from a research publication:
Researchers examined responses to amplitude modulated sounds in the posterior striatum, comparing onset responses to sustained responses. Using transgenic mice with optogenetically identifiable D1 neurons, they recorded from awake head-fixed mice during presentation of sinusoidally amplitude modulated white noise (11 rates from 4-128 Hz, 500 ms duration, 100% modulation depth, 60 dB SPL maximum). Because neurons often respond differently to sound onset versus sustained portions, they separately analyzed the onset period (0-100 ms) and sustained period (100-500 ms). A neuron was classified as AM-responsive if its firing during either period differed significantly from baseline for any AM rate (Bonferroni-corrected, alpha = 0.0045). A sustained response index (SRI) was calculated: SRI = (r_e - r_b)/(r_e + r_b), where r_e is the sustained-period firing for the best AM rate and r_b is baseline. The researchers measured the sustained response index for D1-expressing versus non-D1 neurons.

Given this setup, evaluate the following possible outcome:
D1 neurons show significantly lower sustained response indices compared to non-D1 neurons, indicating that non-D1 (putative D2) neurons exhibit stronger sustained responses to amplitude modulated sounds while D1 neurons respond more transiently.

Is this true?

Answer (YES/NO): NO